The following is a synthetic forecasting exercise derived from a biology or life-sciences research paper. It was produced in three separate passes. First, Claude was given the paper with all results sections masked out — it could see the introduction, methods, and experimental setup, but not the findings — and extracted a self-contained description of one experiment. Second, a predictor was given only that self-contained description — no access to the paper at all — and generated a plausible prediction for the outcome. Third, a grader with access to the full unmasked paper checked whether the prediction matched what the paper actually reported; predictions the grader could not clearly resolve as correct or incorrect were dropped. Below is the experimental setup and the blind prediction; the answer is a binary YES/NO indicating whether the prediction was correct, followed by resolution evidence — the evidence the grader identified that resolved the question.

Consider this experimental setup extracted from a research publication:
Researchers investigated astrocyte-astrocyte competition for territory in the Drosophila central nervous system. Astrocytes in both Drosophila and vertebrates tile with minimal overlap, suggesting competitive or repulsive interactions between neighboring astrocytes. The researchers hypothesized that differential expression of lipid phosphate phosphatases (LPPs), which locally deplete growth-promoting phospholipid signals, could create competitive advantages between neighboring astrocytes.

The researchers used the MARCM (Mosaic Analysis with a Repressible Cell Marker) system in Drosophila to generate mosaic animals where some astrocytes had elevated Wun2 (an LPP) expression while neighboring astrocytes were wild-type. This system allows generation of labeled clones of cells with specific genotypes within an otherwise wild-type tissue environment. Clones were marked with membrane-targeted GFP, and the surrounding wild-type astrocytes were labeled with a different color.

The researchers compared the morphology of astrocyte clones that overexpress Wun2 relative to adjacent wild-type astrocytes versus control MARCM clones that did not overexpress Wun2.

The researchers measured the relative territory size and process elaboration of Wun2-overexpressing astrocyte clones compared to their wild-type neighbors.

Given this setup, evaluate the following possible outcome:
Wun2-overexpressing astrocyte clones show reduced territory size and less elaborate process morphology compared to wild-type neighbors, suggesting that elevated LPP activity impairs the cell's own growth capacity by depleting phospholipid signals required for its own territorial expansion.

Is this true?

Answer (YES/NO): NO